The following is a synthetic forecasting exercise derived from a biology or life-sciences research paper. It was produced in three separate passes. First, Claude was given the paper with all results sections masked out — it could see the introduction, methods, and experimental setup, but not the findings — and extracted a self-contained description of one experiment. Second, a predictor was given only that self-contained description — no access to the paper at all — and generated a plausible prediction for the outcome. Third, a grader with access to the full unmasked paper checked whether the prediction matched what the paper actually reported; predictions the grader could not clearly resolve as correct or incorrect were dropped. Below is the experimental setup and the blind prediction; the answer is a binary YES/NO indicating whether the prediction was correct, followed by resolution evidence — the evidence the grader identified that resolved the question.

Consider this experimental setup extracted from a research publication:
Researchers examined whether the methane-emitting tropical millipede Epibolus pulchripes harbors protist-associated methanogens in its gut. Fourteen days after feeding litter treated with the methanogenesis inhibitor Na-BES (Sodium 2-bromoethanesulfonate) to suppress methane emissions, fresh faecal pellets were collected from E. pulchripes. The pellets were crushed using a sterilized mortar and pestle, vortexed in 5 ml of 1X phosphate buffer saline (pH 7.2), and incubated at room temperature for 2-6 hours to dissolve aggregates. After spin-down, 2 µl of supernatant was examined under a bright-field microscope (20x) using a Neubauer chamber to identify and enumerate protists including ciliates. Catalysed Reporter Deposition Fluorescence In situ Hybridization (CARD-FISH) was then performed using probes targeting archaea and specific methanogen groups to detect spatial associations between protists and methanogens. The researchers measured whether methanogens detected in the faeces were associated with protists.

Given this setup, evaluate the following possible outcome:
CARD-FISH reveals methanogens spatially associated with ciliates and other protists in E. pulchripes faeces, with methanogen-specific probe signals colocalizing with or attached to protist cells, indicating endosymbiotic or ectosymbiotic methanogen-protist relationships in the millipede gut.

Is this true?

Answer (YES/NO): YES